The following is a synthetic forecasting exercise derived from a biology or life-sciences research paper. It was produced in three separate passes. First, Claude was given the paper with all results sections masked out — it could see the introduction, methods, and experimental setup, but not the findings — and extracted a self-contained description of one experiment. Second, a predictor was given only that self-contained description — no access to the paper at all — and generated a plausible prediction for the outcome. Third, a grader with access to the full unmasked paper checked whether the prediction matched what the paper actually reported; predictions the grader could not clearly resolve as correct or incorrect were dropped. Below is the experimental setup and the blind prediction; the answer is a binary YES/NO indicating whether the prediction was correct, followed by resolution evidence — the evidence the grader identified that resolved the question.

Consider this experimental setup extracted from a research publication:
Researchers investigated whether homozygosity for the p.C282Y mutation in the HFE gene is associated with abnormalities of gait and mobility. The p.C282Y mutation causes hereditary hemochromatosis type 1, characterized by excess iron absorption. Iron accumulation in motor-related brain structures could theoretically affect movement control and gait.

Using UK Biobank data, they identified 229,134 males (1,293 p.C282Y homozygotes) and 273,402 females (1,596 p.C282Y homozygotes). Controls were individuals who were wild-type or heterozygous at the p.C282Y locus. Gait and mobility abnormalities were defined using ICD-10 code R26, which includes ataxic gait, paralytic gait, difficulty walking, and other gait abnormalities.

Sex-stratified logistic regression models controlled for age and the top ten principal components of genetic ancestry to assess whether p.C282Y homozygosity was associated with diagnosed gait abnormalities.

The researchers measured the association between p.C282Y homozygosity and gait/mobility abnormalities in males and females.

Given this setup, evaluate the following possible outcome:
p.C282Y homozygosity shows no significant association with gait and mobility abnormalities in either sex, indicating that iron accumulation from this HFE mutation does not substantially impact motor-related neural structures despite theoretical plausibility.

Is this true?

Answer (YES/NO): NO